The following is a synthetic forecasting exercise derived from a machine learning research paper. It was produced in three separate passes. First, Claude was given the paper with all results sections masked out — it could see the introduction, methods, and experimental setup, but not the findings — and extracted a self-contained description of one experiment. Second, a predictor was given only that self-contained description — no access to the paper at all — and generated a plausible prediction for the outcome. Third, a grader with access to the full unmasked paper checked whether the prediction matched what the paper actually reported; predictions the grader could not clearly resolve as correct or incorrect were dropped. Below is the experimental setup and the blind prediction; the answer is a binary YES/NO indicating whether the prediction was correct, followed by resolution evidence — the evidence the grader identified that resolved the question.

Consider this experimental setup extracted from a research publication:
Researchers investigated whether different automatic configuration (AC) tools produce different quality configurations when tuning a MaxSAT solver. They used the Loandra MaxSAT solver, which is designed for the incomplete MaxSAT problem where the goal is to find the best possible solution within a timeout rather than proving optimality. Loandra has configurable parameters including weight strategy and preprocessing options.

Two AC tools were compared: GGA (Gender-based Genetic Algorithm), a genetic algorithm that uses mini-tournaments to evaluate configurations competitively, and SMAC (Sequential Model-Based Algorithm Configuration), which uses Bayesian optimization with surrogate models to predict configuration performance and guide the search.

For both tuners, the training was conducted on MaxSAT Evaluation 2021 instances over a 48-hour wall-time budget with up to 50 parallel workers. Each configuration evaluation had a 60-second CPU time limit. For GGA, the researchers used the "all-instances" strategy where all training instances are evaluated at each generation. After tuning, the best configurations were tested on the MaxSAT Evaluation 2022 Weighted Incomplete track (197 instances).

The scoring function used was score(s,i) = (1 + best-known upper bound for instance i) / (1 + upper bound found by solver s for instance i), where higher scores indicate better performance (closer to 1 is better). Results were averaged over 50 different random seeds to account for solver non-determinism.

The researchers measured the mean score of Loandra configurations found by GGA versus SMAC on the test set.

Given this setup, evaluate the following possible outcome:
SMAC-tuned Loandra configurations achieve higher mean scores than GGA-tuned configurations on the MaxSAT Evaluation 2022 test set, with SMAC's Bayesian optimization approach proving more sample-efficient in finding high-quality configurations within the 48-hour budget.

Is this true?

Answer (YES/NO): NO